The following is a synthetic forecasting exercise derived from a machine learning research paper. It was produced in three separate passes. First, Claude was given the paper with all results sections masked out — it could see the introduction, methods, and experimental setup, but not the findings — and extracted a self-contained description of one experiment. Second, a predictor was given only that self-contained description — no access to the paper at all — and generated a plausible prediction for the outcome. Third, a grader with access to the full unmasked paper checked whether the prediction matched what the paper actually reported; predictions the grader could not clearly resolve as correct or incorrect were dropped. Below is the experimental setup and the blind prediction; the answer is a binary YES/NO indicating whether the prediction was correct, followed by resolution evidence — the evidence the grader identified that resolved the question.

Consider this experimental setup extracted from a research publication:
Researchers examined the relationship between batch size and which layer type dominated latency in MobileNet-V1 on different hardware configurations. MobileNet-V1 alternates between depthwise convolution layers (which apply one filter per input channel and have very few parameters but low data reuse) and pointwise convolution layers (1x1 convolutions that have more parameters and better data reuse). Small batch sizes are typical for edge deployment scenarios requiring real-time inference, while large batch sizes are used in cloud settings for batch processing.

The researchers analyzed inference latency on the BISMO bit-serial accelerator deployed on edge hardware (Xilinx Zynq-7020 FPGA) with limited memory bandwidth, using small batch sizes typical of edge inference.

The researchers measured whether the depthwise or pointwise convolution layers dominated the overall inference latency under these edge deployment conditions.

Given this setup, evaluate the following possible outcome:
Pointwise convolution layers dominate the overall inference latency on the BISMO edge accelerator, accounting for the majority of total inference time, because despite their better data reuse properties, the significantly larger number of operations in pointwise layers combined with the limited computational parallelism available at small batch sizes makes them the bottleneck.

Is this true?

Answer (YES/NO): NO